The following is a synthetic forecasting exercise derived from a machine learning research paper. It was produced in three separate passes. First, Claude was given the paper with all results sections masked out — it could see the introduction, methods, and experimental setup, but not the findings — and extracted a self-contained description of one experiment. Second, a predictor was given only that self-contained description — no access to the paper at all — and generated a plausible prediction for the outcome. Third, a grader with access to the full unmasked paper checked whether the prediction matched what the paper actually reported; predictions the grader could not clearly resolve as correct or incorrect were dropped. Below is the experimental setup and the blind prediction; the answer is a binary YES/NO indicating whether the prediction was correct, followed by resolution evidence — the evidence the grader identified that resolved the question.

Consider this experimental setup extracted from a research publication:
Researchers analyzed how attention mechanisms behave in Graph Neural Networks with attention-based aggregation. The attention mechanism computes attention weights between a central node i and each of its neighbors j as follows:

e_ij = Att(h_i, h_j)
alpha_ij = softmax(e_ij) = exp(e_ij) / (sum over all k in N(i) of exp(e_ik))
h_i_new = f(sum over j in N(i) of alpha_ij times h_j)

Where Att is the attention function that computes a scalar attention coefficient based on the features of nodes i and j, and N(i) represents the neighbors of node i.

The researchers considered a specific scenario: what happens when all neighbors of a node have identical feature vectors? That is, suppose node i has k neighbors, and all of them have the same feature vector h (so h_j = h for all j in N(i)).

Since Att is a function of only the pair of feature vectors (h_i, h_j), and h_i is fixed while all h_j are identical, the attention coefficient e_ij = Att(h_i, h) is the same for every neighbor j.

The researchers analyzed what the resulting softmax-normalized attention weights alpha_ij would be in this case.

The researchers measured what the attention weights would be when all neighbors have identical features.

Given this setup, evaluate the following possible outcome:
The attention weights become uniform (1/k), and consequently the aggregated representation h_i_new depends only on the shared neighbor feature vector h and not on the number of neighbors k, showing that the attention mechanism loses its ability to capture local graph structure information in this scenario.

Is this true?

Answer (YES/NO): YES